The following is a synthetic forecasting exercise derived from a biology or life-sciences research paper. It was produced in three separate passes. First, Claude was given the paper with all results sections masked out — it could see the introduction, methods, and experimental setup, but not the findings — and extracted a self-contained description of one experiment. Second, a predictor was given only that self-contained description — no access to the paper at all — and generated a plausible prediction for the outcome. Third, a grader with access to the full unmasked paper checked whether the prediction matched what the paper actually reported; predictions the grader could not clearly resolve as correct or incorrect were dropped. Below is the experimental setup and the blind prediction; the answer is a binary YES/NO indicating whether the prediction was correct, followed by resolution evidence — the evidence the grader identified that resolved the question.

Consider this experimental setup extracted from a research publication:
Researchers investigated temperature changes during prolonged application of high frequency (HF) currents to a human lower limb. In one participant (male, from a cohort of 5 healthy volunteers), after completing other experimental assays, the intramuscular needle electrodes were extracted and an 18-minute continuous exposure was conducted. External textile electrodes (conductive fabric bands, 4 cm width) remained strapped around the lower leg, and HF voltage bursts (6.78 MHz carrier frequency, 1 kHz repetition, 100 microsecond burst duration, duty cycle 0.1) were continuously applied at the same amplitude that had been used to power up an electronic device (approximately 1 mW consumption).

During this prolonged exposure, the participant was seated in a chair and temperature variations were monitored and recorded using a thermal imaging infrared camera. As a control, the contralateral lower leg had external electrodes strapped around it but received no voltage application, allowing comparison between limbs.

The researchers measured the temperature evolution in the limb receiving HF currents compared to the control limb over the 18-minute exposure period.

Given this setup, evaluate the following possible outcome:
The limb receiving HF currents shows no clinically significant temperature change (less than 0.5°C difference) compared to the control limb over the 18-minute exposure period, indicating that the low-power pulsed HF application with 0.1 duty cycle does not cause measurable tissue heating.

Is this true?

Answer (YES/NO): NO